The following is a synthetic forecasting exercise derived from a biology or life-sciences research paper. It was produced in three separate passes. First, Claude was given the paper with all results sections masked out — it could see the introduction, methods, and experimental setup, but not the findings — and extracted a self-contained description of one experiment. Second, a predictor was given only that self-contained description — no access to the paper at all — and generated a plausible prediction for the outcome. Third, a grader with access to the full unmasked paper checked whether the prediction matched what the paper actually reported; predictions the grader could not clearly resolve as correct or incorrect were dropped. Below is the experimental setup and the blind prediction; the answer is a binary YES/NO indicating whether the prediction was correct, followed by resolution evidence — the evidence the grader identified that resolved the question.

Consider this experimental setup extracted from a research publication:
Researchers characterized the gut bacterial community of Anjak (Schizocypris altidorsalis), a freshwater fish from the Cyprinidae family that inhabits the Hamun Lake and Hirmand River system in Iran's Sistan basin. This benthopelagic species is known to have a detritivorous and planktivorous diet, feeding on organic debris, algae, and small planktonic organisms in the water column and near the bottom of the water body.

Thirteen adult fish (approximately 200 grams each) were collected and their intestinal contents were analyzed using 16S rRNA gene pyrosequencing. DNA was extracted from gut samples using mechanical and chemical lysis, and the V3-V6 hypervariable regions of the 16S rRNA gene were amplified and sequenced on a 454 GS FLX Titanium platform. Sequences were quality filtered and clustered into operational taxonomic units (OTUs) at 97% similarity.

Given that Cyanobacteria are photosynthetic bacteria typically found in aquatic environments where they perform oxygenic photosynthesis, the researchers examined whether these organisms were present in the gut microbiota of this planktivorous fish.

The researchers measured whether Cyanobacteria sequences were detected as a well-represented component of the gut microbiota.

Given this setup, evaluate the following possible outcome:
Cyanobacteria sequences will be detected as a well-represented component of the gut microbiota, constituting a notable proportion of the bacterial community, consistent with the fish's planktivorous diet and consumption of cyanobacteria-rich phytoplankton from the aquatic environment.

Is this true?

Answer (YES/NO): YES